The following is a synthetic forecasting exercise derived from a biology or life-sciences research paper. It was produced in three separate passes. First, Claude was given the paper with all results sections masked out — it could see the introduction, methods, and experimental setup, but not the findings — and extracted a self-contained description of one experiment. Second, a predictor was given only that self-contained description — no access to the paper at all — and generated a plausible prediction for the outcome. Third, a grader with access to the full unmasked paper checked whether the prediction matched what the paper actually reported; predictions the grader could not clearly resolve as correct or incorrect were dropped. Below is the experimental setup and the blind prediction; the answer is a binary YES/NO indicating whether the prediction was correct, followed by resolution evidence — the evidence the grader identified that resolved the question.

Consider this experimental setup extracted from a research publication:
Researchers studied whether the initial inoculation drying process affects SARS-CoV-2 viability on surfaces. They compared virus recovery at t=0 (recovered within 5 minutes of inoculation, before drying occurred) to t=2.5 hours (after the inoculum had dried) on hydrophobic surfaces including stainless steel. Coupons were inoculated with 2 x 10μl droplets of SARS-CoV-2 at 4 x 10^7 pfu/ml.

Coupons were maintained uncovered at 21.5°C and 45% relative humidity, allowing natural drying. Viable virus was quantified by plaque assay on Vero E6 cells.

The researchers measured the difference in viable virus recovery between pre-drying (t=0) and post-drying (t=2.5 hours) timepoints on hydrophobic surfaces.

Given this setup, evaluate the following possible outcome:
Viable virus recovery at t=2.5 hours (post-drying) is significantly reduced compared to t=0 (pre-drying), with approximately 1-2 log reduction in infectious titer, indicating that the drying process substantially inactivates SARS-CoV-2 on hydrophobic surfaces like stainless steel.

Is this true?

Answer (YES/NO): YES